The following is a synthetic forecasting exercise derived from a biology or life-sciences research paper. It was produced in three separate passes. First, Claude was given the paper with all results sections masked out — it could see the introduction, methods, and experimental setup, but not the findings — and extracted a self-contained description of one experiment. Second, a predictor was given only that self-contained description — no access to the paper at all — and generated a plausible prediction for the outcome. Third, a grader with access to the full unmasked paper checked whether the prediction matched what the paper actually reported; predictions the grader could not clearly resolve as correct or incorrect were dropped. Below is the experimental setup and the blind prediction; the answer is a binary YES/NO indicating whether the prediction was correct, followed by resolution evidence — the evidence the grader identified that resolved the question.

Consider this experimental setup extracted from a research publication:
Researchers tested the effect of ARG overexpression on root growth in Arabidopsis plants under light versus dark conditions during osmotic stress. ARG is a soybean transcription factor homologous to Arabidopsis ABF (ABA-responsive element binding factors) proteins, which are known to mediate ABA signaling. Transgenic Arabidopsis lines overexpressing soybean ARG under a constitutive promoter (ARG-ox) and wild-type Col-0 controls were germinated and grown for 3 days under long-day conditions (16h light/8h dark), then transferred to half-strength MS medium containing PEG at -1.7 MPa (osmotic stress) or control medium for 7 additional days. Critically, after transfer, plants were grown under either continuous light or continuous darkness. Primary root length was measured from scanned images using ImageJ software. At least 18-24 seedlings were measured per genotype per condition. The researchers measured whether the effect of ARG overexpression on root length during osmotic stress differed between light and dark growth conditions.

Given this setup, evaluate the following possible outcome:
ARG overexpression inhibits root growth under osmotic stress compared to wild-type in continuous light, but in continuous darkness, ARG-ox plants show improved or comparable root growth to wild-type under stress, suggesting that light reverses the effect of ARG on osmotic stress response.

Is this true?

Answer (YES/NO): NO